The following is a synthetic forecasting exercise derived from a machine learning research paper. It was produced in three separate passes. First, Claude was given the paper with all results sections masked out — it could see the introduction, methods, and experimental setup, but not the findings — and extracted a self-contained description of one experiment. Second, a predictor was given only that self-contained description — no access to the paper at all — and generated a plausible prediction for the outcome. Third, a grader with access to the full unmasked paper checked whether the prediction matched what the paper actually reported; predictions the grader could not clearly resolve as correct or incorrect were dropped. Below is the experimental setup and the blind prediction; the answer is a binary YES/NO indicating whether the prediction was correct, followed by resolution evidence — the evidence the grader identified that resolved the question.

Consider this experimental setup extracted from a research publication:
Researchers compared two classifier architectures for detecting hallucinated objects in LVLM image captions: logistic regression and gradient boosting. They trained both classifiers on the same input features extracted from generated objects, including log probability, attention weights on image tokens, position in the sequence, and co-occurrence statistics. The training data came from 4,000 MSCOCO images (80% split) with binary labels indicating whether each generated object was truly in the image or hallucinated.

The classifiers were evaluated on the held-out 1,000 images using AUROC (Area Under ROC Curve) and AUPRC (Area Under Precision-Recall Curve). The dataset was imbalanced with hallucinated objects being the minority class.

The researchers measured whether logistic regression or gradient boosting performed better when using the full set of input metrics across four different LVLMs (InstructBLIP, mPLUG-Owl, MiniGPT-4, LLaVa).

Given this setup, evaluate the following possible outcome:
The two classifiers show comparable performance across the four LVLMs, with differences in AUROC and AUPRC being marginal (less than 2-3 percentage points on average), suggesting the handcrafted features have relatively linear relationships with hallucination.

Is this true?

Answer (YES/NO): NO